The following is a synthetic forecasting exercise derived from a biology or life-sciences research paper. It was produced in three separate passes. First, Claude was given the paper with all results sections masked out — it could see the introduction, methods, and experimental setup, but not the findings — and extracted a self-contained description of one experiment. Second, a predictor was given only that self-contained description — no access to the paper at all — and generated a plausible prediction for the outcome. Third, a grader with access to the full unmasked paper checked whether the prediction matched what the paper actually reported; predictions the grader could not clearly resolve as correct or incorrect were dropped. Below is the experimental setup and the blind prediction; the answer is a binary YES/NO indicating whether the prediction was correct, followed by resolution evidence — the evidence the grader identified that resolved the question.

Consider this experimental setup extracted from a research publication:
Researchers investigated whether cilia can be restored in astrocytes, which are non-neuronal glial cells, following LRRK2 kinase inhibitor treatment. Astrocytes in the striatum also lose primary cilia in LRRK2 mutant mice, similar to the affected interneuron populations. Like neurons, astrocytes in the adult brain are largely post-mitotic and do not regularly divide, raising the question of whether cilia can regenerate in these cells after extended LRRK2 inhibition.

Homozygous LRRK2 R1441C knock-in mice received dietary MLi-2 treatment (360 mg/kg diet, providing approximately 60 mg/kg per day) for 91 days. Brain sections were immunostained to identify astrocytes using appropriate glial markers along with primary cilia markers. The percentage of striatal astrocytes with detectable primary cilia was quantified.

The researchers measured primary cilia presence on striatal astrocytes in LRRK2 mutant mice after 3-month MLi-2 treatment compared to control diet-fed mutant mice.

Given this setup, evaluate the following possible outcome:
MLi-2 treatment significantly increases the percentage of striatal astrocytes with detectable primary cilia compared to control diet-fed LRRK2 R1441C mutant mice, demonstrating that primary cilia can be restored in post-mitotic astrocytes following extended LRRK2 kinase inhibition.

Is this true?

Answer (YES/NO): YES